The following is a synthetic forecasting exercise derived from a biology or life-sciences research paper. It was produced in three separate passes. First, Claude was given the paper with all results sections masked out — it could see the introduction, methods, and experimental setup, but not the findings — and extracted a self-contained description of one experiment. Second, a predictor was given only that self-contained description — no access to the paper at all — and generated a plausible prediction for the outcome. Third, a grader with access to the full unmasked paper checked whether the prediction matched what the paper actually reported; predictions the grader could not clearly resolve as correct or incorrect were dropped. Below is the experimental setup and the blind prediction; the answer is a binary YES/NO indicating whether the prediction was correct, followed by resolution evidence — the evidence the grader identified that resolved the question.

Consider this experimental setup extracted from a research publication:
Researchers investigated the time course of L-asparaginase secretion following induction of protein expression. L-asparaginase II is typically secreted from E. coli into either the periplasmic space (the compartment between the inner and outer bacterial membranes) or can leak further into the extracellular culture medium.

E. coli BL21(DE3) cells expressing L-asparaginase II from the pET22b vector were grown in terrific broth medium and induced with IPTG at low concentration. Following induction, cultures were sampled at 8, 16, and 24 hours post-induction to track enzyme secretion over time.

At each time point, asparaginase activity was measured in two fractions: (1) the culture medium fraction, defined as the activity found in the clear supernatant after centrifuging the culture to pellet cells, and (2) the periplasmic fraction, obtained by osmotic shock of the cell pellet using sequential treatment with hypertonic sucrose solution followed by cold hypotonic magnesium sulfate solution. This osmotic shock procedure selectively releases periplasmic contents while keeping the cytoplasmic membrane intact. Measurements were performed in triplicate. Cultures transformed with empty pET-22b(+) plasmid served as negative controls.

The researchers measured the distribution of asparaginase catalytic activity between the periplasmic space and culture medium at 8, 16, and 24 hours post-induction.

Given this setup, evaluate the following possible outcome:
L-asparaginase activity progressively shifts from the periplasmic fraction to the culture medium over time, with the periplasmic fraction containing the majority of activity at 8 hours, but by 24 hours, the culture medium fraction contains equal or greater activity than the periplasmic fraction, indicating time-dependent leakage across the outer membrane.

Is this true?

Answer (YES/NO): NO